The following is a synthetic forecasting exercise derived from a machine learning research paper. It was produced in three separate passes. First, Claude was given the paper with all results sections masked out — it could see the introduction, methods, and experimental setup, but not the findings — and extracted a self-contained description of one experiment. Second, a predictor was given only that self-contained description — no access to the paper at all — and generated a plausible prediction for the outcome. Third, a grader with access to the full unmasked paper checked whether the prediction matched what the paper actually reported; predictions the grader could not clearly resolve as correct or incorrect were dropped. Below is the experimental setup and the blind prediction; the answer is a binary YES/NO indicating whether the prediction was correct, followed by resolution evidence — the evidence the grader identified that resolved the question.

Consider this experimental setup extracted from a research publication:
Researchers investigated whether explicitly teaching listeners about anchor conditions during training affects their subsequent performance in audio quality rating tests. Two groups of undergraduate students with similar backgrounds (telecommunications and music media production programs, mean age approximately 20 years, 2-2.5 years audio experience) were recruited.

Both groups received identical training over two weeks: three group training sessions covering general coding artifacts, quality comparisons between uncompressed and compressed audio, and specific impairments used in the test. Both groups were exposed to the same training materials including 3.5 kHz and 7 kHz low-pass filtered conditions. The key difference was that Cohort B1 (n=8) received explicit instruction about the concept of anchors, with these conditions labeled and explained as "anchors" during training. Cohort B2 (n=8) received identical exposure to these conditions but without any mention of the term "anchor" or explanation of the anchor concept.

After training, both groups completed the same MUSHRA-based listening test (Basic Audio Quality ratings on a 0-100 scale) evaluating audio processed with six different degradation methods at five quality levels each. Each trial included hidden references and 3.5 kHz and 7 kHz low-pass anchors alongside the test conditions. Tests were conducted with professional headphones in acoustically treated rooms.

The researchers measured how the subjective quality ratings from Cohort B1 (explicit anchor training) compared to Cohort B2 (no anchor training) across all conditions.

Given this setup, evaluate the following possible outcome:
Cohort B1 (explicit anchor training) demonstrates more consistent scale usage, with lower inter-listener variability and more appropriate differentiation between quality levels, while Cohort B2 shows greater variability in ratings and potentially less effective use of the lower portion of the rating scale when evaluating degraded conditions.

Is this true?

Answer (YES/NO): NO